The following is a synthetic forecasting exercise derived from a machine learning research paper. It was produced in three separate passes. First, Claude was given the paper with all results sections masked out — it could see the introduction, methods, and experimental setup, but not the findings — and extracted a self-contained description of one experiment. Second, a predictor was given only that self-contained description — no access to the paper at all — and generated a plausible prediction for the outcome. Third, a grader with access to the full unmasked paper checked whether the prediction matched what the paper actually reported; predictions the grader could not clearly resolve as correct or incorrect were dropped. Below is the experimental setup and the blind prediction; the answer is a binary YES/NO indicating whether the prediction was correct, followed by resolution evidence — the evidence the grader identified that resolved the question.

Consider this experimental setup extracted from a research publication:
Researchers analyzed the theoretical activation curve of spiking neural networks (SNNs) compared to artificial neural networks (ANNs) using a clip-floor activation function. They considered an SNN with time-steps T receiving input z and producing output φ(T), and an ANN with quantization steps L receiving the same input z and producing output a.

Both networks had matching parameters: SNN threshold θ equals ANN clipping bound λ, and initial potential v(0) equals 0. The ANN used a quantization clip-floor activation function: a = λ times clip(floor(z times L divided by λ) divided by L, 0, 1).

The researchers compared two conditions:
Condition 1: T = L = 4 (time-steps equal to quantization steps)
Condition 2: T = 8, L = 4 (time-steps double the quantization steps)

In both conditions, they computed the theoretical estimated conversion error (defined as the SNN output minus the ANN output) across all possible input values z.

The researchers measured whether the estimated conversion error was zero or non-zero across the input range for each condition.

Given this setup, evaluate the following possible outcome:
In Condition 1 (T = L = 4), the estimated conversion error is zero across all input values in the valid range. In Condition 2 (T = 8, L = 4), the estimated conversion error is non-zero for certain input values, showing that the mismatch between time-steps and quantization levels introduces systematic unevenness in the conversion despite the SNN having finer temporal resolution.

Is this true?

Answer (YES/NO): YES